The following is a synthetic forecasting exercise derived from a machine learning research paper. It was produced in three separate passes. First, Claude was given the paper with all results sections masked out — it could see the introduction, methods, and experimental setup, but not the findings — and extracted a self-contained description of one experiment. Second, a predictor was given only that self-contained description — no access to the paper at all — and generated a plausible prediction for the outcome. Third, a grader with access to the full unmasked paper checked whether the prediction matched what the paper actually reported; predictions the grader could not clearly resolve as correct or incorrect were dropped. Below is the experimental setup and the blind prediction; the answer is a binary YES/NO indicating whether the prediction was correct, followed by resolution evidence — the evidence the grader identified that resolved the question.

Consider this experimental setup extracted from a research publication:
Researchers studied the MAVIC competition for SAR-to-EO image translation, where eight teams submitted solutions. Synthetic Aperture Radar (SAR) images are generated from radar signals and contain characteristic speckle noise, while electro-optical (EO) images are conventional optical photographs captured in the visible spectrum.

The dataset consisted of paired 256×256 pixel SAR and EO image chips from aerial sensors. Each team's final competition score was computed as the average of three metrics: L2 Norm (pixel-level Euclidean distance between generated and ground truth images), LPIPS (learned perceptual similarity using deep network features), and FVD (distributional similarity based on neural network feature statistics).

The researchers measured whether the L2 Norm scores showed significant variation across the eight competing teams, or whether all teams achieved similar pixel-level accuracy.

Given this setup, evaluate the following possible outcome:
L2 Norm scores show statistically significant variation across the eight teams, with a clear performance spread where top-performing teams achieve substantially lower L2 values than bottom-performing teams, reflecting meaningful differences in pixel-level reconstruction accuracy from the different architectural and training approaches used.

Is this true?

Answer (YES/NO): NO